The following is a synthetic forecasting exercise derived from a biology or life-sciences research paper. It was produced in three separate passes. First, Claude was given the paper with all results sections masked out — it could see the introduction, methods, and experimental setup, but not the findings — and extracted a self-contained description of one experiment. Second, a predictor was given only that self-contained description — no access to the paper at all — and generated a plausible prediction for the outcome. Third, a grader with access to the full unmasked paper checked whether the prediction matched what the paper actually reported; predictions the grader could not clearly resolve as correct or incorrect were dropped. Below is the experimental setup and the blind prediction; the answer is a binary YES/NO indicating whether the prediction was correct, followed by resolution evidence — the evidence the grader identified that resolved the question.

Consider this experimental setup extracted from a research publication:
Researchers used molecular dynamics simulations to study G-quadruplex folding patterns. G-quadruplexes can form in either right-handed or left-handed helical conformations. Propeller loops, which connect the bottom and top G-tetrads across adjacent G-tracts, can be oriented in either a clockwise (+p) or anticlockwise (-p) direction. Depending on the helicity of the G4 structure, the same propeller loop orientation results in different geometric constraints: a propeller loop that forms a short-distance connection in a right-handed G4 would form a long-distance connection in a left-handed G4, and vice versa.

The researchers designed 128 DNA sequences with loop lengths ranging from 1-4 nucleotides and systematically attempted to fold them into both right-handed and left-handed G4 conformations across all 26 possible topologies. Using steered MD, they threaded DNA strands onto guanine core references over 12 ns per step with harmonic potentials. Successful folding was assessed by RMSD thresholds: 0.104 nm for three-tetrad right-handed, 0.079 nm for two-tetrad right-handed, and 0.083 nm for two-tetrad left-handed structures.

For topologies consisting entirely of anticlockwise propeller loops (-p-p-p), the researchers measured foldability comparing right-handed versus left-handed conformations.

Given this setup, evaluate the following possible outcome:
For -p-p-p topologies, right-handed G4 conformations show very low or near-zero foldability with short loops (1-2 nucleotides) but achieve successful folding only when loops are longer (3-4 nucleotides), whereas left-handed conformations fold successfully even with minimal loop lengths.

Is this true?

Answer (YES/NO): NO